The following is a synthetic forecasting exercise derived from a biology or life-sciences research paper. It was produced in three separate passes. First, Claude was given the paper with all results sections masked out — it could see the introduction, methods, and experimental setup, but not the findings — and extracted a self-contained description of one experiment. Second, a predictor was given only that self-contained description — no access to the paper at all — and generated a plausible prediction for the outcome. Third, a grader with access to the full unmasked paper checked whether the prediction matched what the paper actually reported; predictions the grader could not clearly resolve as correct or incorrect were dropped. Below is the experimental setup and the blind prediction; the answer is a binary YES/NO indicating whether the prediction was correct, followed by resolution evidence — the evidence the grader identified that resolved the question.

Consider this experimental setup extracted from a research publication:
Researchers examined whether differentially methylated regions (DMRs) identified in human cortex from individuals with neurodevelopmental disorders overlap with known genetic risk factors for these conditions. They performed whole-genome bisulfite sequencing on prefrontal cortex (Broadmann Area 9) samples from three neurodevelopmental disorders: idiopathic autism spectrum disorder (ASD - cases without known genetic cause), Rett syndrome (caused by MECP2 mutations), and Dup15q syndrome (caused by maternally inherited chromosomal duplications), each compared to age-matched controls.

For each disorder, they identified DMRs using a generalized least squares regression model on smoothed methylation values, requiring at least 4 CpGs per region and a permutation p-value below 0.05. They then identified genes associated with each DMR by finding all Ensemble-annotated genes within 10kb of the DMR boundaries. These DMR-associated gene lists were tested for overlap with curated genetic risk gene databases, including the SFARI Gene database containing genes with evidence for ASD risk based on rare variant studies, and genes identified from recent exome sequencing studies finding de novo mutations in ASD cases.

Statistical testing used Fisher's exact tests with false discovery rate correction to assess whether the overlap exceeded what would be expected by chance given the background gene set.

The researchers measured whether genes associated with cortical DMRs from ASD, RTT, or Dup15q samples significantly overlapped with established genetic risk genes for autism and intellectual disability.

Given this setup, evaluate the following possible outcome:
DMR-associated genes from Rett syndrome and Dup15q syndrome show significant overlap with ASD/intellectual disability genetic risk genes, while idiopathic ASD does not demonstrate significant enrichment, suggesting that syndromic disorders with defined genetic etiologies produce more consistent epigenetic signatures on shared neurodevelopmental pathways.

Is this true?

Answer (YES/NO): NO